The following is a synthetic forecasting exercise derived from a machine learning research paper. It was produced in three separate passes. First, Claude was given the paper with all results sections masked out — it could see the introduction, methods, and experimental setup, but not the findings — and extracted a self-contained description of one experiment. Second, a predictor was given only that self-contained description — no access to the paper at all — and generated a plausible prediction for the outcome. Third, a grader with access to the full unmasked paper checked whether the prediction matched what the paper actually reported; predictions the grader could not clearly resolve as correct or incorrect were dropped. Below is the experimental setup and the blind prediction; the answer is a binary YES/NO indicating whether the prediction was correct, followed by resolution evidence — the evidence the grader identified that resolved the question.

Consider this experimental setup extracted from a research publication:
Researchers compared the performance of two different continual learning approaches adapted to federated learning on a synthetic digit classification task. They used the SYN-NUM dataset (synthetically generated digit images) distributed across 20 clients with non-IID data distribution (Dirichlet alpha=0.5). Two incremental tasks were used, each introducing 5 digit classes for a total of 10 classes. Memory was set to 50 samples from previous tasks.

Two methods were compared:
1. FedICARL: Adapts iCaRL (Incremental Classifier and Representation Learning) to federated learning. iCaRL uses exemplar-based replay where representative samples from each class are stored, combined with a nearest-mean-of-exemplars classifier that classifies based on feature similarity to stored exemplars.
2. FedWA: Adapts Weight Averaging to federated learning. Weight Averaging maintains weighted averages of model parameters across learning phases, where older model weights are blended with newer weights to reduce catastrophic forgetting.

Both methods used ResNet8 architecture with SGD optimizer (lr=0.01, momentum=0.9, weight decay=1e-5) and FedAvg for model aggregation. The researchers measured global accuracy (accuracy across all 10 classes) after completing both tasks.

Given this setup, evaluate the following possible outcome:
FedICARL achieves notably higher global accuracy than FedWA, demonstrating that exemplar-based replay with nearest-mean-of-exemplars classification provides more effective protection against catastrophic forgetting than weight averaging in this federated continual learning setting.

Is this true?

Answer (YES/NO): NO